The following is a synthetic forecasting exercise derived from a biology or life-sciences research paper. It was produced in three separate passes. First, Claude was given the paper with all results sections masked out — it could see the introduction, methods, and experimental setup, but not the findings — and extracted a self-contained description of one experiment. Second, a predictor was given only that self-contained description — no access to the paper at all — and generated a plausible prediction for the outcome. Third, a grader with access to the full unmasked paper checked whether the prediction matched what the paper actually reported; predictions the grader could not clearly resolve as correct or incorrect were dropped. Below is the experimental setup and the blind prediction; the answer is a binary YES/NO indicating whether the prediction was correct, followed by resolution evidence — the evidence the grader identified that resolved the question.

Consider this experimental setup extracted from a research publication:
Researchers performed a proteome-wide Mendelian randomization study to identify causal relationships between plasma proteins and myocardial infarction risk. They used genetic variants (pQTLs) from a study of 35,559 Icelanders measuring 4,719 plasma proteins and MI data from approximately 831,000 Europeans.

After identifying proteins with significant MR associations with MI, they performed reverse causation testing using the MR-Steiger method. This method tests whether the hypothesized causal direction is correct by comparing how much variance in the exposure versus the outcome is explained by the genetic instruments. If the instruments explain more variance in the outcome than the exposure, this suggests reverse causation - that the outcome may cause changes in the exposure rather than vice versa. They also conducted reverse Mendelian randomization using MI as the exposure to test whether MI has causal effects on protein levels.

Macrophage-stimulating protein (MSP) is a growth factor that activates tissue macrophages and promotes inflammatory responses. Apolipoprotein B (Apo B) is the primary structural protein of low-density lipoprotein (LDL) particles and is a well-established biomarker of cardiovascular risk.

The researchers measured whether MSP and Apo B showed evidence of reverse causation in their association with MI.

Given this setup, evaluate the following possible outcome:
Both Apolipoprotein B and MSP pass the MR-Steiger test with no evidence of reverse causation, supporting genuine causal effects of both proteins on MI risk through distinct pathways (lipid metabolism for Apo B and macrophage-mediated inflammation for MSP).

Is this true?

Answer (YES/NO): NO